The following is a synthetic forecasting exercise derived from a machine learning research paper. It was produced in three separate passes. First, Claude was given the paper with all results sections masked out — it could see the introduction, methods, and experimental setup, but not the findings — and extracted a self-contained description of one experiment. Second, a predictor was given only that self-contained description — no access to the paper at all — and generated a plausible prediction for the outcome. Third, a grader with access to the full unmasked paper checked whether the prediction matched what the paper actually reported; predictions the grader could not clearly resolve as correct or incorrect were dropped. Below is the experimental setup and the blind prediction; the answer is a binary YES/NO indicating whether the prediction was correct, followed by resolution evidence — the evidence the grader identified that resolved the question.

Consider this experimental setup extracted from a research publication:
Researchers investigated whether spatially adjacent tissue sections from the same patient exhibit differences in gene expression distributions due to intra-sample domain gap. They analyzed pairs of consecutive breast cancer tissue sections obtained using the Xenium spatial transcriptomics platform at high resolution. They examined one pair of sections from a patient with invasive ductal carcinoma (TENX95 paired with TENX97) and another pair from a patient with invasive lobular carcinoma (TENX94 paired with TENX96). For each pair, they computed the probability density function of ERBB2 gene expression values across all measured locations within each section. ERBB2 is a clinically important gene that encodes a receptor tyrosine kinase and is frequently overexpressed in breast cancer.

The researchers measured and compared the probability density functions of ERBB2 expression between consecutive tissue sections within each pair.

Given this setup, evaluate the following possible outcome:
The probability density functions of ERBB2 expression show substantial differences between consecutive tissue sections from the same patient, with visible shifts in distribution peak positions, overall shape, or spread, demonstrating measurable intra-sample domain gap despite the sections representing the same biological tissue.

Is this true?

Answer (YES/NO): YES